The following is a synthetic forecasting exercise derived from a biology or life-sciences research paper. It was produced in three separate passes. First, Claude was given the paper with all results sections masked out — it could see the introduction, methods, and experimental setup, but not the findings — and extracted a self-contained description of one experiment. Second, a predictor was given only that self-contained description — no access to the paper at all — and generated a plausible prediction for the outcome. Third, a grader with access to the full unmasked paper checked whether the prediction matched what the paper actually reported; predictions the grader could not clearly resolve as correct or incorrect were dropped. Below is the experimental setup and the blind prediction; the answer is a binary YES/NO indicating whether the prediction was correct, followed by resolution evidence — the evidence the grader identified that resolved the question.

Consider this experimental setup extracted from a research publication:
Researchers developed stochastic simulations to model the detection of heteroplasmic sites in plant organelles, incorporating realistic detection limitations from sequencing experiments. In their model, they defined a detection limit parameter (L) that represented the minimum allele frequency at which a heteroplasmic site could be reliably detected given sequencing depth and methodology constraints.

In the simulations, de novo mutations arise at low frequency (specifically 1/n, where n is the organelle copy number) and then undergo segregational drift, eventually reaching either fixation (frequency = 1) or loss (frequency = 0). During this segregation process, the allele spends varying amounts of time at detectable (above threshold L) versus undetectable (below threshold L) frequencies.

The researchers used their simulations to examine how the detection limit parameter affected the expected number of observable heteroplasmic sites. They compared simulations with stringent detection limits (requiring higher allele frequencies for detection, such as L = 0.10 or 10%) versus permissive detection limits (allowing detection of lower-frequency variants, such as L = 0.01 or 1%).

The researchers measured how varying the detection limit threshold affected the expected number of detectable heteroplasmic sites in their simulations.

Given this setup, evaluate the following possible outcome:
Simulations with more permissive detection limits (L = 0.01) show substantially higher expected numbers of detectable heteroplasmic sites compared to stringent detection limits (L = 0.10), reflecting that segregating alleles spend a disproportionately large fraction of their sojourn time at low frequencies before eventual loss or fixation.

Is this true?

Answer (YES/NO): NO